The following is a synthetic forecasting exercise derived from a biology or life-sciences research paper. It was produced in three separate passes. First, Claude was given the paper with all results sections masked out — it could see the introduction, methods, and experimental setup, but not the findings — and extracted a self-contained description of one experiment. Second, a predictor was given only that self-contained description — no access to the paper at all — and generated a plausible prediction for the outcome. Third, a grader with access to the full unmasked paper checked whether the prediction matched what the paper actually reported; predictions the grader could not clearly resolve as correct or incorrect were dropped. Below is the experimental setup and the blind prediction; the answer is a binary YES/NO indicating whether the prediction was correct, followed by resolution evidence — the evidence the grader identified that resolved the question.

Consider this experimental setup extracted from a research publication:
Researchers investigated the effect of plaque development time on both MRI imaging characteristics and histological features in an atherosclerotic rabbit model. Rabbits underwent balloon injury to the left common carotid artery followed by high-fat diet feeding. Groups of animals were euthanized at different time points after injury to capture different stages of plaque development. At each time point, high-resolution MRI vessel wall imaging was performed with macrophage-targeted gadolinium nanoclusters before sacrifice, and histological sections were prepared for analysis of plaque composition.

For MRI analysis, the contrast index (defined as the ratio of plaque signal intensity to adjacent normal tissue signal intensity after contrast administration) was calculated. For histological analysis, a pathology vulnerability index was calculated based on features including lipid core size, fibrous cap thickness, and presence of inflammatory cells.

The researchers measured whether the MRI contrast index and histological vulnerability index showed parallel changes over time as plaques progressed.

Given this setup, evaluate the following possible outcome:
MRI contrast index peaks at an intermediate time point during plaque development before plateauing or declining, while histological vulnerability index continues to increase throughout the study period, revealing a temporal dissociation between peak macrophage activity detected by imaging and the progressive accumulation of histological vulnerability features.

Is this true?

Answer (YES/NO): NO